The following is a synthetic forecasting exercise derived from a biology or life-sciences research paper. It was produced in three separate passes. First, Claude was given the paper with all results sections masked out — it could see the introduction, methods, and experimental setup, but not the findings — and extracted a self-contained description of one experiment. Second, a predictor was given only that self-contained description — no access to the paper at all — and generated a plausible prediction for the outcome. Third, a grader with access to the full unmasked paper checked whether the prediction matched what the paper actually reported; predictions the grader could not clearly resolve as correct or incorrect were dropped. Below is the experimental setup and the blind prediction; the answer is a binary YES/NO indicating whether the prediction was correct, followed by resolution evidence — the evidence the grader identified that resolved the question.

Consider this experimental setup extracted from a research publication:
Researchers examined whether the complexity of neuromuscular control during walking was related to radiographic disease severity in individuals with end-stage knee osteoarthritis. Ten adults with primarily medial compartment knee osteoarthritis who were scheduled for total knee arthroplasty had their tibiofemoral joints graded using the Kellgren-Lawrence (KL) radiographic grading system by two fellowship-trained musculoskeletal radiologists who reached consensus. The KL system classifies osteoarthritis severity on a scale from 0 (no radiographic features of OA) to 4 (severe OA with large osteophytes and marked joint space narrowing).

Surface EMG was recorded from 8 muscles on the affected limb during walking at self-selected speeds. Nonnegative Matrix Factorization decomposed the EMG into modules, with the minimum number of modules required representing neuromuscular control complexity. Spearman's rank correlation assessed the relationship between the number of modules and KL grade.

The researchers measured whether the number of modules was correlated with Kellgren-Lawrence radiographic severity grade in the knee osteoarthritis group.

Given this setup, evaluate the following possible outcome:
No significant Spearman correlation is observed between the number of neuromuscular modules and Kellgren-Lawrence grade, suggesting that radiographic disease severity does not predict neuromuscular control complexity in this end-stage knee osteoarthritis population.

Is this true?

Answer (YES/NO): YES